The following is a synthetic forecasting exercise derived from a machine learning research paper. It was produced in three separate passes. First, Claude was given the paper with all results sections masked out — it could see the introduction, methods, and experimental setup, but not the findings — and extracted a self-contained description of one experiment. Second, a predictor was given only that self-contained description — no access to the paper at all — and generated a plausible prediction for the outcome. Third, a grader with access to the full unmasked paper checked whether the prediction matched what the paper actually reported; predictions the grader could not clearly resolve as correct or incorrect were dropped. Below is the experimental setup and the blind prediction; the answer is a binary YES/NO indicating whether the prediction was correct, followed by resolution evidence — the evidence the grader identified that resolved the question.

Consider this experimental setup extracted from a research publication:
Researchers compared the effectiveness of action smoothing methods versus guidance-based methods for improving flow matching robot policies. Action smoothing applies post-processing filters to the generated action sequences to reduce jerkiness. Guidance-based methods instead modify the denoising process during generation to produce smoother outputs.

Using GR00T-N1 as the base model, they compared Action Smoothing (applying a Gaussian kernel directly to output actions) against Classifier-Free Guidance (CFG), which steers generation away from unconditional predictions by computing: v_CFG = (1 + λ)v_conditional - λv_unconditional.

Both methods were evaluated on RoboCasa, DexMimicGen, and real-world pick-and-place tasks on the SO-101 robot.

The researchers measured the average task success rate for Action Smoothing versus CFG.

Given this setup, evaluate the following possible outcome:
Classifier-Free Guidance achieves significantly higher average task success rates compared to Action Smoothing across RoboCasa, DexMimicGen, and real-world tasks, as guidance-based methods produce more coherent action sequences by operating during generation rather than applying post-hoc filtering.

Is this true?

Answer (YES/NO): NO